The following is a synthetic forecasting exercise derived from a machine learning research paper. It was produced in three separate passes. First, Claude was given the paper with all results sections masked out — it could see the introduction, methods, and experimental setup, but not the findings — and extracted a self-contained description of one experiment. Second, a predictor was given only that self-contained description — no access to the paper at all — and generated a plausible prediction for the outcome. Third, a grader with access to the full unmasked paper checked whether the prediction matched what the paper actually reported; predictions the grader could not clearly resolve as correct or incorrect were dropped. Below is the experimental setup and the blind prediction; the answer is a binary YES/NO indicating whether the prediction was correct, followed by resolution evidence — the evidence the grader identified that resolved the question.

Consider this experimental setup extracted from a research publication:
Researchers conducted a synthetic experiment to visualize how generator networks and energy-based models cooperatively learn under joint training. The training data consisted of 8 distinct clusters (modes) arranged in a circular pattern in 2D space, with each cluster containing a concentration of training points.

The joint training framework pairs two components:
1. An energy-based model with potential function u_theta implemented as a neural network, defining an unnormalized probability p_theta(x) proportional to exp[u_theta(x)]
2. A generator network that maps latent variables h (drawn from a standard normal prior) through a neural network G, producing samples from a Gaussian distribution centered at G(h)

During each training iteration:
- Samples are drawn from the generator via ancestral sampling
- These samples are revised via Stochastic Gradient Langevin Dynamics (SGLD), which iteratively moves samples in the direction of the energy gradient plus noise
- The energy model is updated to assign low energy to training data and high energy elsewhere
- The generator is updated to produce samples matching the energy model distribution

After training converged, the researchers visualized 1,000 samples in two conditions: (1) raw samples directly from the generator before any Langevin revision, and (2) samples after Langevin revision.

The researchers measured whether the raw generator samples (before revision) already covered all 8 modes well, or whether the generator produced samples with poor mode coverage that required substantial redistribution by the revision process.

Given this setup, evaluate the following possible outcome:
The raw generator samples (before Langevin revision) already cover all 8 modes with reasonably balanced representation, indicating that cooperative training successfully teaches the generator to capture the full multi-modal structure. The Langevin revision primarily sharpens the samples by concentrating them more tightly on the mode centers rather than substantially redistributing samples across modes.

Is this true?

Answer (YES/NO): NO